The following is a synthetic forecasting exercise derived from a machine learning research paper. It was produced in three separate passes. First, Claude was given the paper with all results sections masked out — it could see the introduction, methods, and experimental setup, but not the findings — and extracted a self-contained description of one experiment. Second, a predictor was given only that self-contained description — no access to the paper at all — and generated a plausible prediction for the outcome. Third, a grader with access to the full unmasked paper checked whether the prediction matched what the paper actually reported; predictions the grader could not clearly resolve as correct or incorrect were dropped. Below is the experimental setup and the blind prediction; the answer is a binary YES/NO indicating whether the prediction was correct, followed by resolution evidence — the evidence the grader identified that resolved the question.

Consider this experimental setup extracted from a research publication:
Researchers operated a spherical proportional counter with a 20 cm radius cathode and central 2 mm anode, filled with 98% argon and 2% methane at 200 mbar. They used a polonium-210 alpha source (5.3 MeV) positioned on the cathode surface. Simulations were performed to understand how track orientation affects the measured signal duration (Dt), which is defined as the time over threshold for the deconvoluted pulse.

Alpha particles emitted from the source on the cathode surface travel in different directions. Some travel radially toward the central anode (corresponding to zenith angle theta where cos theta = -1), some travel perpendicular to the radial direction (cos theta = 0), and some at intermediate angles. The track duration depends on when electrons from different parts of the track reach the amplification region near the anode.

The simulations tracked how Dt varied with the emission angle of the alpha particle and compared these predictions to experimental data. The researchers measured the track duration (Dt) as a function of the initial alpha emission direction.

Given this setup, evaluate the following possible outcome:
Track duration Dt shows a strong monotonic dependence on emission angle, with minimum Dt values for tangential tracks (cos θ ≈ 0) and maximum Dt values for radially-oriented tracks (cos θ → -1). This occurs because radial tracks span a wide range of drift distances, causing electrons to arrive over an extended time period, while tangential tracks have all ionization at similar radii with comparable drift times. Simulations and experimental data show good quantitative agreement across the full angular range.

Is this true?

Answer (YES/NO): NO